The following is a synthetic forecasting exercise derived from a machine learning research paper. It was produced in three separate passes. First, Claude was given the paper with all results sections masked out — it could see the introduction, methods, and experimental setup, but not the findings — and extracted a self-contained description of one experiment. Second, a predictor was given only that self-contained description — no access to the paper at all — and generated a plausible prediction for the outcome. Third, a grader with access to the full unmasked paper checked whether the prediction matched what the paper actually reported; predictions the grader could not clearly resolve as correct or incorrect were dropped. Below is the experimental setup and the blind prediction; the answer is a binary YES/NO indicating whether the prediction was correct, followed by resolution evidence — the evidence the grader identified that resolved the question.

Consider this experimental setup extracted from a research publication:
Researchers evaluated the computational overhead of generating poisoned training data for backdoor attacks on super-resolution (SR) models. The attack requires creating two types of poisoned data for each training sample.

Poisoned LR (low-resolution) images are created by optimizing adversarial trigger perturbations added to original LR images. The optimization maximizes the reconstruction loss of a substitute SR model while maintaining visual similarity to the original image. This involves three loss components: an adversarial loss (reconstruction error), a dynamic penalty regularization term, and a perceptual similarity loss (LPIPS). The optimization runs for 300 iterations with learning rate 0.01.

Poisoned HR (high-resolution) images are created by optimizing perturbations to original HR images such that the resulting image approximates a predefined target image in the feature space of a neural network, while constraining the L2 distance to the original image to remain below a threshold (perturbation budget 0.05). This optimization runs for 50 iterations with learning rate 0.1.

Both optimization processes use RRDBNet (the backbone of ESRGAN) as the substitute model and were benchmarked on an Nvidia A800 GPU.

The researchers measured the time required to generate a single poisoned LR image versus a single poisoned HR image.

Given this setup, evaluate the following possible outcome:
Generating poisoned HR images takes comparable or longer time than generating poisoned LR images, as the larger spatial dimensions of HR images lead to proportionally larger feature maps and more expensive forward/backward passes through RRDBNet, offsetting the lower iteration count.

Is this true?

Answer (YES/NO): NO